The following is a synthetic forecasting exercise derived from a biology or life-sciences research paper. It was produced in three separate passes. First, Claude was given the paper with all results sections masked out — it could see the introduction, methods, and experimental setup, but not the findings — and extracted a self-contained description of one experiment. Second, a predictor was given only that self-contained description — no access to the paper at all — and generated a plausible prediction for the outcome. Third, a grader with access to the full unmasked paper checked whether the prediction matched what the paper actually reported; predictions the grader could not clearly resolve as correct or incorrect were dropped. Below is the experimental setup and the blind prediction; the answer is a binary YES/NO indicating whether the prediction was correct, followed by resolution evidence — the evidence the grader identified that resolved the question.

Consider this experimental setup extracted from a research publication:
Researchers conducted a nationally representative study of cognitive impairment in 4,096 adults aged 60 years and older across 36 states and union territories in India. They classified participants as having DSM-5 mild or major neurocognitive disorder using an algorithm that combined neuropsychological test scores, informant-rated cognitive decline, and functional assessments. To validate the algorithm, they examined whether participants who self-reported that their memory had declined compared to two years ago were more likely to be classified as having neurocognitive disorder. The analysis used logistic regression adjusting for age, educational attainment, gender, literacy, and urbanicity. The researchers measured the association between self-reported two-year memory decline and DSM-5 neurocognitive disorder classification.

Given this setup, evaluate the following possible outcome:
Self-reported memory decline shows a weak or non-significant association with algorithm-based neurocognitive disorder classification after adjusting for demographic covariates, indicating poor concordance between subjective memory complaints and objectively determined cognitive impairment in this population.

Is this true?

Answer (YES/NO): NO